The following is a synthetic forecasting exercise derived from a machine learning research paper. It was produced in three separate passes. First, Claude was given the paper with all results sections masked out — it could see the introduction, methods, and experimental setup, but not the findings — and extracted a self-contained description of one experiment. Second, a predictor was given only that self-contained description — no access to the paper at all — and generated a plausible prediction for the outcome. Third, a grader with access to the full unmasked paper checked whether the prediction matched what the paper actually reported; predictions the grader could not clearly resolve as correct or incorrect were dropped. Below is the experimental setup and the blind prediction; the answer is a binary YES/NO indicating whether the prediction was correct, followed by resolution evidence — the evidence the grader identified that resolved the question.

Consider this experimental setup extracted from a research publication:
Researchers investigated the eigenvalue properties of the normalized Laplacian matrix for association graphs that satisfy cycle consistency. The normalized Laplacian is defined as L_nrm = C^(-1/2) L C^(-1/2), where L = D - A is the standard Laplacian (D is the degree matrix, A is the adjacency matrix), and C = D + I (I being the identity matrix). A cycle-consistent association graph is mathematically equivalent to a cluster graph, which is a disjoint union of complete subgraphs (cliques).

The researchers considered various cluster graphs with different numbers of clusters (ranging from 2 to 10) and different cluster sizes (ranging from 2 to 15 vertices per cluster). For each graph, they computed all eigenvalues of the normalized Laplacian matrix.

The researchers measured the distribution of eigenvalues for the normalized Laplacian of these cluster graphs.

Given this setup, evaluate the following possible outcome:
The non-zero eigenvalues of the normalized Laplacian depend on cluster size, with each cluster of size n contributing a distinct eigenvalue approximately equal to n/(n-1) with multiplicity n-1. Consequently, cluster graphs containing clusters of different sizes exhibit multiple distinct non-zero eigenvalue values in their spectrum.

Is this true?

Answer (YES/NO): NO